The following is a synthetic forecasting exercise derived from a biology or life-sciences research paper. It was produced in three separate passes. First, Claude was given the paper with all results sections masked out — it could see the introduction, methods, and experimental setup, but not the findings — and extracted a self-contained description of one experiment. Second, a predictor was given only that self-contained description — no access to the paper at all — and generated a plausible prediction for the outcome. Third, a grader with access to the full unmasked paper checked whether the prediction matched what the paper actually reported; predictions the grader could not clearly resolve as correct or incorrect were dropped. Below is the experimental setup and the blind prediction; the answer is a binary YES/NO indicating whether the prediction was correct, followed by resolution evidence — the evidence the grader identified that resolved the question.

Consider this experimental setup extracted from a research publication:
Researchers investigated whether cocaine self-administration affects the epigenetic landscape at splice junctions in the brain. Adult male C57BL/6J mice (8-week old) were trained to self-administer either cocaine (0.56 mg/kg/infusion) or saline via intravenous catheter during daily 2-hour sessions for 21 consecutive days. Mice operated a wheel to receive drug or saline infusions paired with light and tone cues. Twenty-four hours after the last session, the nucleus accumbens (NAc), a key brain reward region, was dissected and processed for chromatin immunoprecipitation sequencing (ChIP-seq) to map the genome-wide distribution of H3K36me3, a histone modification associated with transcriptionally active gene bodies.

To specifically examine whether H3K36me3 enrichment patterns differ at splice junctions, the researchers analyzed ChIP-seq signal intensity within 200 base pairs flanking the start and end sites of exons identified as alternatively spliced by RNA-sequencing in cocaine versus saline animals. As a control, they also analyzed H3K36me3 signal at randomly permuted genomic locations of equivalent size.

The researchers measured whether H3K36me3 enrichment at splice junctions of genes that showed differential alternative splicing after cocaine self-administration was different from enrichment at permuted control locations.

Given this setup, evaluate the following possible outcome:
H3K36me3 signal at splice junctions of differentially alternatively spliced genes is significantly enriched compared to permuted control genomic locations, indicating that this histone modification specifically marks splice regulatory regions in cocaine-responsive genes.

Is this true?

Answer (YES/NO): YES